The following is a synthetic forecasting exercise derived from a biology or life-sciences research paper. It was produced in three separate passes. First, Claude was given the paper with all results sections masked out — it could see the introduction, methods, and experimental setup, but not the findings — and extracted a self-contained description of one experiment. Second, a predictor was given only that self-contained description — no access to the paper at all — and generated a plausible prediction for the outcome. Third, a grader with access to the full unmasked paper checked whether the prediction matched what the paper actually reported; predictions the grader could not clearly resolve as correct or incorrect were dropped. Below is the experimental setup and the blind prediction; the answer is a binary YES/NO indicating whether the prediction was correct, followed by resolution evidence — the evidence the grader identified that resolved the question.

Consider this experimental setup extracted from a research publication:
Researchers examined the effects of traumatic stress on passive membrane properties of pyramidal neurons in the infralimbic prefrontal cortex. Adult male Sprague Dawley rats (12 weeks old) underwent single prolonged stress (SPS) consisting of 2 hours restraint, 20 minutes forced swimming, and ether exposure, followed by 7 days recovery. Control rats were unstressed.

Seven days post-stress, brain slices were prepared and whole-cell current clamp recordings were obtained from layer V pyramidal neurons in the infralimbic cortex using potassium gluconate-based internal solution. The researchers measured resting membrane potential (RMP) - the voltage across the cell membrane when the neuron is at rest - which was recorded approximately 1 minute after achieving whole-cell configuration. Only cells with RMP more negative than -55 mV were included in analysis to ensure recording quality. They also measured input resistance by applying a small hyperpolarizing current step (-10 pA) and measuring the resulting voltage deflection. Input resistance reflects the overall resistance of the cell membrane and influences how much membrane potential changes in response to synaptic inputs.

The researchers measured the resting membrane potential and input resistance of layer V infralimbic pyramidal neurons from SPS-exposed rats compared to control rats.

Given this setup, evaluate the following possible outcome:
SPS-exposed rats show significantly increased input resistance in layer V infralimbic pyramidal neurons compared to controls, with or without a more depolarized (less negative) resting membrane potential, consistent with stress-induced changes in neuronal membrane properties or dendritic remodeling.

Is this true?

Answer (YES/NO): NO